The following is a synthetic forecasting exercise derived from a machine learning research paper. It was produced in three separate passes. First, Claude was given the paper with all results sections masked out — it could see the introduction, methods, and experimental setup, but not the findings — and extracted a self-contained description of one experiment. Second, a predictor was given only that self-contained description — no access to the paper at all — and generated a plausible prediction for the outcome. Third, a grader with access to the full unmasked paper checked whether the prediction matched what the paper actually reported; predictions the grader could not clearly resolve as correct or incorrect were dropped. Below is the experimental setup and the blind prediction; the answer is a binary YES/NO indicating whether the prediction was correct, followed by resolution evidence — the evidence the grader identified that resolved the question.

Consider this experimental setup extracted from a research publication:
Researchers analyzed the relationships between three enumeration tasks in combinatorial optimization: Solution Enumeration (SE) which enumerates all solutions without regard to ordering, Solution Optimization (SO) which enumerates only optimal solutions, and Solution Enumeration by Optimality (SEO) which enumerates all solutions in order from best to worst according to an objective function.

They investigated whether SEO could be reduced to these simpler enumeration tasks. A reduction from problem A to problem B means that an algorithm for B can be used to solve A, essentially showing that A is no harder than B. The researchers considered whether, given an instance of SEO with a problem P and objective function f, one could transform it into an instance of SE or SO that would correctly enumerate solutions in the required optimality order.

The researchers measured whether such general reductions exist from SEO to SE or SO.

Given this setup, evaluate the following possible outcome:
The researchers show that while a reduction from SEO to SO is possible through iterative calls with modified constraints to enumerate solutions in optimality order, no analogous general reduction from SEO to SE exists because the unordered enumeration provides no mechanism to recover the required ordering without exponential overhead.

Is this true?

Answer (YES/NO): NO